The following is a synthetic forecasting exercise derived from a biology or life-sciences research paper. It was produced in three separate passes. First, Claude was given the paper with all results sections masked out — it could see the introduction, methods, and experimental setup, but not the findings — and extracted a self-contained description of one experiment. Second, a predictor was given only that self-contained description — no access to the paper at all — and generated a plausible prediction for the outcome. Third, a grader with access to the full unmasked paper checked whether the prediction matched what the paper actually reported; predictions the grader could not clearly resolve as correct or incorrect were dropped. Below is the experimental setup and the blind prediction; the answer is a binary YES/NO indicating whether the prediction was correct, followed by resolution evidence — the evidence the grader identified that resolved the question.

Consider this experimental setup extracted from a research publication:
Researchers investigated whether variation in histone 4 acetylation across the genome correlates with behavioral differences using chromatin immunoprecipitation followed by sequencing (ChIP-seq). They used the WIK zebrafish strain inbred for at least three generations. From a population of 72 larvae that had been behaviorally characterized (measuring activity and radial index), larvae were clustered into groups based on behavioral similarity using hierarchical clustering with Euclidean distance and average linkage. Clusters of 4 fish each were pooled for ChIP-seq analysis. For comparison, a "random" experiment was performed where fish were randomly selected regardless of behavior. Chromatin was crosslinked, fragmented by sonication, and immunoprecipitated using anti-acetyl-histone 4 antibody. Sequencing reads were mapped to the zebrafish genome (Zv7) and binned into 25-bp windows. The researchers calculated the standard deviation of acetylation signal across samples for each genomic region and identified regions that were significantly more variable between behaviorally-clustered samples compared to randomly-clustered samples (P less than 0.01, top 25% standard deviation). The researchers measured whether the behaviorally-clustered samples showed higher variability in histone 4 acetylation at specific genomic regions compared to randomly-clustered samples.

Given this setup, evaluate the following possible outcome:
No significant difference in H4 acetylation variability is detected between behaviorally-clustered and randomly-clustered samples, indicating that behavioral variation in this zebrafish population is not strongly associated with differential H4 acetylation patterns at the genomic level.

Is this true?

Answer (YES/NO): NO